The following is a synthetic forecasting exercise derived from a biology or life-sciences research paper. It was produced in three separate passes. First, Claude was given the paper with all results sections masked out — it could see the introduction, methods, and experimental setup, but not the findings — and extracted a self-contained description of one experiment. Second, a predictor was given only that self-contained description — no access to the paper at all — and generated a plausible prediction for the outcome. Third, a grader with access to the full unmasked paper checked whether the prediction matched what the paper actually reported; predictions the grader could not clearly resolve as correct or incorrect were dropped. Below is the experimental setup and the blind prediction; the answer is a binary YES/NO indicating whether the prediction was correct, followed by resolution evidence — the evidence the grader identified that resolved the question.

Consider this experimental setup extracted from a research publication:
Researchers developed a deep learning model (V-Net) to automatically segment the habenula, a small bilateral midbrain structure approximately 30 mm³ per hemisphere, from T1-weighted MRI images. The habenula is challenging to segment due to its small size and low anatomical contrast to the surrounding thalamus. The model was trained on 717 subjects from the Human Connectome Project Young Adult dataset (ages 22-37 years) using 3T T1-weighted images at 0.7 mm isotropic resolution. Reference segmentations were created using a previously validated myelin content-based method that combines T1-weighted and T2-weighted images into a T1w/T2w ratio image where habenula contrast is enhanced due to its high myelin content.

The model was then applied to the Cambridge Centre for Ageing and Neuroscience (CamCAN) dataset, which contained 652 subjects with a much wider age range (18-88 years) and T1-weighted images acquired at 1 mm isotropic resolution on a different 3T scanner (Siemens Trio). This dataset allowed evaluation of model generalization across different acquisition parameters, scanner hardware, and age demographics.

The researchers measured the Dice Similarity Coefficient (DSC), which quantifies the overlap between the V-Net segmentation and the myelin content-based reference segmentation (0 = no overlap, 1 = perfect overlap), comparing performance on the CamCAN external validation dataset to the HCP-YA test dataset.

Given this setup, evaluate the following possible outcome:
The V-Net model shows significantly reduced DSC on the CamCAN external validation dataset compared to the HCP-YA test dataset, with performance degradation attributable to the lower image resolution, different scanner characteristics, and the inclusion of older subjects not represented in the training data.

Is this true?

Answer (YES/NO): NO